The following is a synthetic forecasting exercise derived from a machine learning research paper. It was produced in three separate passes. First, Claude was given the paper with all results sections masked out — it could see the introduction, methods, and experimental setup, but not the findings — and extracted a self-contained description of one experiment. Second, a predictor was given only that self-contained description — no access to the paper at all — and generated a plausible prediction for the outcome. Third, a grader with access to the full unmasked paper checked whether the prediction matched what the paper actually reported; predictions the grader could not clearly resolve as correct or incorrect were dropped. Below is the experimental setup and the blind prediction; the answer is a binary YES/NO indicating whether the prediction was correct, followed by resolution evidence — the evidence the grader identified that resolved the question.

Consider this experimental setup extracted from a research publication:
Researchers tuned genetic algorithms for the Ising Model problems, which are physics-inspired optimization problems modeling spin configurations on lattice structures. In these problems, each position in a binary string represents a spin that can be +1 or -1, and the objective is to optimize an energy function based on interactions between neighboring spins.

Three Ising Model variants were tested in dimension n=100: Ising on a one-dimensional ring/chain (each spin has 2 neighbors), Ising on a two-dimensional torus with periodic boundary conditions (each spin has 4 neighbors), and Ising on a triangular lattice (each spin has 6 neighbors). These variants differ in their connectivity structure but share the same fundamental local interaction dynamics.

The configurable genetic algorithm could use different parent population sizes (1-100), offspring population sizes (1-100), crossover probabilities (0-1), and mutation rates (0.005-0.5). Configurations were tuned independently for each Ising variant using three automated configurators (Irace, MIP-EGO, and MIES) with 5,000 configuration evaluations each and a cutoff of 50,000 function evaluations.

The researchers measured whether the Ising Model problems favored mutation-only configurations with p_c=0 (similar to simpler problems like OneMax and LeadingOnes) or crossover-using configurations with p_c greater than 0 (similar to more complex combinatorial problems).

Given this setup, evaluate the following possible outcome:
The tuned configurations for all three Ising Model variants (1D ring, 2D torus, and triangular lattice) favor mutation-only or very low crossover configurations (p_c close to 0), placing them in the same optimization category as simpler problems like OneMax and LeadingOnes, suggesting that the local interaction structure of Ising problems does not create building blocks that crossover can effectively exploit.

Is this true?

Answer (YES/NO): YES